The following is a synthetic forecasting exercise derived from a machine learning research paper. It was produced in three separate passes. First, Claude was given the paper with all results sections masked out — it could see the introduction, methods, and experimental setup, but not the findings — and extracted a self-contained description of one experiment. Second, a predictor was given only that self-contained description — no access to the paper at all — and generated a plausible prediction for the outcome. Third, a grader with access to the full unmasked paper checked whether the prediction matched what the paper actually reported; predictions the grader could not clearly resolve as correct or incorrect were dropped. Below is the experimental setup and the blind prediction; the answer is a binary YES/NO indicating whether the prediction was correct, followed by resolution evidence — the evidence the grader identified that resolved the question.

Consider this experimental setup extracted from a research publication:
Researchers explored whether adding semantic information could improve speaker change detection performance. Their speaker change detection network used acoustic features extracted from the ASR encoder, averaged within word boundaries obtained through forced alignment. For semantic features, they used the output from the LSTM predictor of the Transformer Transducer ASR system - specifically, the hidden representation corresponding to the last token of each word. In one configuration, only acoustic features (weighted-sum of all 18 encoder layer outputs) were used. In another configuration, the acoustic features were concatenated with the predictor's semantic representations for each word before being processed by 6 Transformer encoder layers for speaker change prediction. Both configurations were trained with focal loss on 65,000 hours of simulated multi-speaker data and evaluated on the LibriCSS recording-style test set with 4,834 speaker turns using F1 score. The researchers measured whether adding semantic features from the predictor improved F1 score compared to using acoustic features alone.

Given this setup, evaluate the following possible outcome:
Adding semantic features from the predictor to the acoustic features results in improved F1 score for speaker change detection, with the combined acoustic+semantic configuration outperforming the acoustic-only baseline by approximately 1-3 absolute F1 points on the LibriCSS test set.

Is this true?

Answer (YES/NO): NO